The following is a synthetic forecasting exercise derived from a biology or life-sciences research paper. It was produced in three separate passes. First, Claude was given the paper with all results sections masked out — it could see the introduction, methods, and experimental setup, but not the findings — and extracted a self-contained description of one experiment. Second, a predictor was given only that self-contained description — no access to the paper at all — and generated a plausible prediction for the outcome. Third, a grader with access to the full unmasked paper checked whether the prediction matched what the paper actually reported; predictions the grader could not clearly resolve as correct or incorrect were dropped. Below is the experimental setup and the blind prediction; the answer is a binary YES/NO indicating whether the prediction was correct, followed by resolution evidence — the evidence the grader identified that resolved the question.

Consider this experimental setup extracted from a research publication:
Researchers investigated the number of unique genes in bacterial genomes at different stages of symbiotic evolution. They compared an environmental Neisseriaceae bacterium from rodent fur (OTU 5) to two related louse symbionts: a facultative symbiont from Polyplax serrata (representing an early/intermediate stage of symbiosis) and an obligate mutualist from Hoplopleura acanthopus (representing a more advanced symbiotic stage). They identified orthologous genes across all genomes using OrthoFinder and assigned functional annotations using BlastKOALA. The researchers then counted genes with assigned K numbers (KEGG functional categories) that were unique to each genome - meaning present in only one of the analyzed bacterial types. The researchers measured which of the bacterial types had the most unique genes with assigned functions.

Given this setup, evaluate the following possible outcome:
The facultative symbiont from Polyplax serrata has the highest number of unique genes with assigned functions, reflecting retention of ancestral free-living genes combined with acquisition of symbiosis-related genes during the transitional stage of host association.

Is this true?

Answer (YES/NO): YES